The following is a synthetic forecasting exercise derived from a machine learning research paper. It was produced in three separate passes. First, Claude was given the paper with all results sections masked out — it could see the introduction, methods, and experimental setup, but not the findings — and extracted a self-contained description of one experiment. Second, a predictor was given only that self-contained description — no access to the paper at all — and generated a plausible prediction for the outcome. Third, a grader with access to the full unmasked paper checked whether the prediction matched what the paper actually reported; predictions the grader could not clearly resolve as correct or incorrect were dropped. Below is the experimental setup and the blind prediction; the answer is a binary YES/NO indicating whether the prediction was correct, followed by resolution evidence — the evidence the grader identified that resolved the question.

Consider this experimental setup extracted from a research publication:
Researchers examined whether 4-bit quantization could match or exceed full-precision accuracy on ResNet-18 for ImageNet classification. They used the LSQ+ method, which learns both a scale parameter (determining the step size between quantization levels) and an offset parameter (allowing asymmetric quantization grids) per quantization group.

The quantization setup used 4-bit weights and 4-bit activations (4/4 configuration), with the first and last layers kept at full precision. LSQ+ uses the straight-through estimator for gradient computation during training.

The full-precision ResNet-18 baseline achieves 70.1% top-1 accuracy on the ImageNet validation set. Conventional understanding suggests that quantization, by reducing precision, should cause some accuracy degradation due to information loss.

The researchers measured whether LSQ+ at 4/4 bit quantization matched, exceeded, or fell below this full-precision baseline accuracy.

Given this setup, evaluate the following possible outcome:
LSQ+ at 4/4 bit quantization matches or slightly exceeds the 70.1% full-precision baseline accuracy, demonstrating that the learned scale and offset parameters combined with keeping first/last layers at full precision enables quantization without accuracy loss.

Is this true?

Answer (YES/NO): YES